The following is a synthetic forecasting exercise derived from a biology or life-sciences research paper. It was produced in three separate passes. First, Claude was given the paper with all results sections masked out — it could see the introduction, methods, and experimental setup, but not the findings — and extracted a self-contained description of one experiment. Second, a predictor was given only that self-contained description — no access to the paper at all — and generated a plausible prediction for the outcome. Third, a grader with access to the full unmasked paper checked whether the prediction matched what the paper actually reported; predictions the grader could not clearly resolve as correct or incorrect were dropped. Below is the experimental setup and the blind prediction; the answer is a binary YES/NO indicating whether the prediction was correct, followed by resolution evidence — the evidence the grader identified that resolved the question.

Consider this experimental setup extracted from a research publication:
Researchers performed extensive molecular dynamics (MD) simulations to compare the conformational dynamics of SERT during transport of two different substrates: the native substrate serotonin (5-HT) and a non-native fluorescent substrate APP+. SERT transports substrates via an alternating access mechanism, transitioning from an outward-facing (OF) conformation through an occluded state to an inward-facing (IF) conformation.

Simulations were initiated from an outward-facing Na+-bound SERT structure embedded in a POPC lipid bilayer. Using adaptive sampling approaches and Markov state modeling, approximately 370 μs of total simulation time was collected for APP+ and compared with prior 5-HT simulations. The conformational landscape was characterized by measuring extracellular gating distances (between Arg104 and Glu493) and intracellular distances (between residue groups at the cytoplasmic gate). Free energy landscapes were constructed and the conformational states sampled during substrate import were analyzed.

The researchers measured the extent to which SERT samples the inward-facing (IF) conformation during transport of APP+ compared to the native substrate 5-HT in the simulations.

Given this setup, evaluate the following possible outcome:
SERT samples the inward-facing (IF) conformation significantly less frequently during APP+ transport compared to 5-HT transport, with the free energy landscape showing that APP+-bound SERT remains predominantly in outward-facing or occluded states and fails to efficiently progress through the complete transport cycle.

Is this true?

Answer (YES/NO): YES